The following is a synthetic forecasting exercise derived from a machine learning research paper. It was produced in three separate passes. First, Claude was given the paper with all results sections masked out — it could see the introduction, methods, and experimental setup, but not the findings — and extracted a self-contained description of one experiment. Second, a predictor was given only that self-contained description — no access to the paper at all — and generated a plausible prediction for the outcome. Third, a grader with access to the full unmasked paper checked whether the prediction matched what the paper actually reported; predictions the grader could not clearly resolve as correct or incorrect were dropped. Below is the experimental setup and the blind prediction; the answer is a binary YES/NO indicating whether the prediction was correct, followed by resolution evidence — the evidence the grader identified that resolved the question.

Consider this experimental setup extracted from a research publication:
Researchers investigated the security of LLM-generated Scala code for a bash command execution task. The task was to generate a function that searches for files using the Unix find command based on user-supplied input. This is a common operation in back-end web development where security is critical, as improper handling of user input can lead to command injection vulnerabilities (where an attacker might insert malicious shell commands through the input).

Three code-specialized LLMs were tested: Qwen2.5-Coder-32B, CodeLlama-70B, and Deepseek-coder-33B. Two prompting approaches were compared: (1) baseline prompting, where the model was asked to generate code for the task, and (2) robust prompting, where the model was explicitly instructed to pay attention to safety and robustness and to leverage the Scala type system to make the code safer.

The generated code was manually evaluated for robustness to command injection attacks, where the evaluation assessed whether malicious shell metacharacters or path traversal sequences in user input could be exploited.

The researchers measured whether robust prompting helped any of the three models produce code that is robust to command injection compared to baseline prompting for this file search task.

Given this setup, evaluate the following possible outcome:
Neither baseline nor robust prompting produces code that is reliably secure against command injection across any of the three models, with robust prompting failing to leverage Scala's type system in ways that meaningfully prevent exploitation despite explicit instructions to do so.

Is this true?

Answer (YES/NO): YES